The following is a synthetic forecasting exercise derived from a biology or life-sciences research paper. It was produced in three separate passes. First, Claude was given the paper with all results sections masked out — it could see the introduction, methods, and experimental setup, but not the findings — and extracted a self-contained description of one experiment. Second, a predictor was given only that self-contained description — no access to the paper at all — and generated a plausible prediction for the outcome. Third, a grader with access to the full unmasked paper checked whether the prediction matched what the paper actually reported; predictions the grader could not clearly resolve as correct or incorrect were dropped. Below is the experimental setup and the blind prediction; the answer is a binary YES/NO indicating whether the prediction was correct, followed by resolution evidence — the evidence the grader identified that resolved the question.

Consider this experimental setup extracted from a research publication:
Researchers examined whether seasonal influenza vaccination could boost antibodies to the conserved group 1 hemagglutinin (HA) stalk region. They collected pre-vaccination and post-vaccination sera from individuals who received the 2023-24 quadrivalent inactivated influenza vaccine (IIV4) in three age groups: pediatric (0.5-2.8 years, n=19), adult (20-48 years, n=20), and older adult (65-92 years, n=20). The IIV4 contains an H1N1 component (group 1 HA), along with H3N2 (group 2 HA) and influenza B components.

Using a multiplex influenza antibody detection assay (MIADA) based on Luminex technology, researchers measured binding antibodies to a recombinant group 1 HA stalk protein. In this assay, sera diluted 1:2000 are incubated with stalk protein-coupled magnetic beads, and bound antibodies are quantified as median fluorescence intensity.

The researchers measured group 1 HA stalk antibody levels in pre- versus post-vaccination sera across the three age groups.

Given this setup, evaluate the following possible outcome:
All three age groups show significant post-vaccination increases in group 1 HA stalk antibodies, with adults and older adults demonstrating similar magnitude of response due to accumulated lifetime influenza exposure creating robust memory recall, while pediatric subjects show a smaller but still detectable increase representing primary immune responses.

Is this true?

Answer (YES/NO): NO